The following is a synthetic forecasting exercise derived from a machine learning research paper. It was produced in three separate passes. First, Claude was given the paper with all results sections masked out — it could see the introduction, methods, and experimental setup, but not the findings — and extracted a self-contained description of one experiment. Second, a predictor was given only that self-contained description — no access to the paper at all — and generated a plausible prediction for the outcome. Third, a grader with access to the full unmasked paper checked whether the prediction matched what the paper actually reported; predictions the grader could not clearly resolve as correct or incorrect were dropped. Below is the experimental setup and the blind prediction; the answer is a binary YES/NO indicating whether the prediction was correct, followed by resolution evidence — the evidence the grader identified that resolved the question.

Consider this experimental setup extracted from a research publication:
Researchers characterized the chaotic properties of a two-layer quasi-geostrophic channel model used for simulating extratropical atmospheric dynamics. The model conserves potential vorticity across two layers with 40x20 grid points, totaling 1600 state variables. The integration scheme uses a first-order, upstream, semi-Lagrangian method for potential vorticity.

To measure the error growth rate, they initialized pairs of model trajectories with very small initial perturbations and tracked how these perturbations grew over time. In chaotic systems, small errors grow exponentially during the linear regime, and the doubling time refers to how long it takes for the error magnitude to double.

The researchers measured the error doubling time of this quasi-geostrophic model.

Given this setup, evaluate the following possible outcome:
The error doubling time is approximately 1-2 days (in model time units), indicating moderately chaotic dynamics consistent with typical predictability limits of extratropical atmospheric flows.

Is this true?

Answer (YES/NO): NO